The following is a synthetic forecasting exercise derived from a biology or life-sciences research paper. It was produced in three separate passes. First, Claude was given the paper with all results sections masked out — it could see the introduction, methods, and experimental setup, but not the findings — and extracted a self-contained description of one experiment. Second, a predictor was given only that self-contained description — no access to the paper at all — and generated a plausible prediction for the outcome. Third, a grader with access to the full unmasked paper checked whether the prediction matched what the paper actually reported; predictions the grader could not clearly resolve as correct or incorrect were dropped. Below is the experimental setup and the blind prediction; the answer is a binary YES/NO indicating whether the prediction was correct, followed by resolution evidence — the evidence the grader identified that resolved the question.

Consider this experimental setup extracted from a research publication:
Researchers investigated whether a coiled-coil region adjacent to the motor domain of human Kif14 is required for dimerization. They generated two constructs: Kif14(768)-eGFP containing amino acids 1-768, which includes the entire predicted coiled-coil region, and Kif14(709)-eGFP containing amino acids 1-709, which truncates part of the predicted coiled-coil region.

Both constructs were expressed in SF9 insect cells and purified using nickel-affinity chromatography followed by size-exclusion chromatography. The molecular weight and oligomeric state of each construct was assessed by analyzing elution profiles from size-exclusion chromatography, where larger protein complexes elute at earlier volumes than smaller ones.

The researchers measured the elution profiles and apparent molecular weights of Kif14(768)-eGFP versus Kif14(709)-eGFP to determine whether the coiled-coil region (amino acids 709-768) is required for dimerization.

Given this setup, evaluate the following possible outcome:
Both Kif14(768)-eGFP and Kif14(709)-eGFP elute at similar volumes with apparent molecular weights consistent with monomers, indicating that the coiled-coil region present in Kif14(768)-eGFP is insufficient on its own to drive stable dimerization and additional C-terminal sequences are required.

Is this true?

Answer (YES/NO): NO